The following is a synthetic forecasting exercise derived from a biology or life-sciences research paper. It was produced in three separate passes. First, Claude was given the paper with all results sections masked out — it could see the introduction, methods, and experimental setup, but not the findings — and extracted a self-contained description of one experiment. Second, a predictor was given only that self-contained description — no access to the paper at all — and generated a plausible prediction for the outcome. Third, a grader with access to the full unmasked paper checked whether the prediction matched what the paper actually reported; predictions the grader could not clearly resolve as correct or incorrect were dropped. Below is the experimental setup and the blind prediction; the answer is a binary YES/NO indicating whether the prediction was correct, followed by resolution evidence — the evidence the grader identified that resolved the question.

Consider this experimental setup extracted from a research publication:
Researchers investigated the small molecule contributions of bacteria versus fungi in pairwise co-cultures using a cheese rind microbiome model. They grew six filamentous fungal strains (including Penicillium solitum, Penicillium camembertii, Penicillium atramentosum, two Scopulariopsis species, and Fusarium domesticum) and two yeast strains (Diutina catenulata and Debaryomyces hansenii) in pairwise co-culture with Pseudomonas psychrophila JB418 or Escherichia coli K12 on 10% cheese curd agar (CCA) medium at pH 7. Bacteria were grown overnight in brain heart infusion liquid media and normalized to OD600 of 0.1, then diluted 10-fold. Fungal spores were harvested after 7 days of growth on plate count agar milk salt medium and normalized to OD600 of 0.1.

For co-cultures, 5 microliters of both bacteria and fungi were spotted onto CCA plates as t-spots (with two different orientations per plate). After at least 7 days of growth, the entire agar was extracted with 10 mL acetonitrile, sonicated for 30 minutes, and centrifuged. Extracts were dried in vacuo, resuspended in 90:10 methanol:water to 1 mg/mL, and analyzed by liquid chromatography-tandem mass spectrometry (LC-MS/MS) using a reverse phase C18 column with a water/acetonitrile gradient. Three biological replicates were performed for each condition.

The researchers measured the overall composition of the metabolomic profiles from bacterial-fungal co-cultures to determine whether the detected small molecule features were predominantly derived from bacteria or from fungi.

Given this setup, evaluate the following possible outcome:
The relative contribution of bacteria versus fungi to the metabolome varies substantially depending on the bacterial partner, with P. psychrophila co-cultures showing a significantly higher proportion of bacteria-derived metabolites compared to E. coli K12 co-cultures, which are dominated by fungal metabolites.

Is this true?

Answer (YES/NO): NO